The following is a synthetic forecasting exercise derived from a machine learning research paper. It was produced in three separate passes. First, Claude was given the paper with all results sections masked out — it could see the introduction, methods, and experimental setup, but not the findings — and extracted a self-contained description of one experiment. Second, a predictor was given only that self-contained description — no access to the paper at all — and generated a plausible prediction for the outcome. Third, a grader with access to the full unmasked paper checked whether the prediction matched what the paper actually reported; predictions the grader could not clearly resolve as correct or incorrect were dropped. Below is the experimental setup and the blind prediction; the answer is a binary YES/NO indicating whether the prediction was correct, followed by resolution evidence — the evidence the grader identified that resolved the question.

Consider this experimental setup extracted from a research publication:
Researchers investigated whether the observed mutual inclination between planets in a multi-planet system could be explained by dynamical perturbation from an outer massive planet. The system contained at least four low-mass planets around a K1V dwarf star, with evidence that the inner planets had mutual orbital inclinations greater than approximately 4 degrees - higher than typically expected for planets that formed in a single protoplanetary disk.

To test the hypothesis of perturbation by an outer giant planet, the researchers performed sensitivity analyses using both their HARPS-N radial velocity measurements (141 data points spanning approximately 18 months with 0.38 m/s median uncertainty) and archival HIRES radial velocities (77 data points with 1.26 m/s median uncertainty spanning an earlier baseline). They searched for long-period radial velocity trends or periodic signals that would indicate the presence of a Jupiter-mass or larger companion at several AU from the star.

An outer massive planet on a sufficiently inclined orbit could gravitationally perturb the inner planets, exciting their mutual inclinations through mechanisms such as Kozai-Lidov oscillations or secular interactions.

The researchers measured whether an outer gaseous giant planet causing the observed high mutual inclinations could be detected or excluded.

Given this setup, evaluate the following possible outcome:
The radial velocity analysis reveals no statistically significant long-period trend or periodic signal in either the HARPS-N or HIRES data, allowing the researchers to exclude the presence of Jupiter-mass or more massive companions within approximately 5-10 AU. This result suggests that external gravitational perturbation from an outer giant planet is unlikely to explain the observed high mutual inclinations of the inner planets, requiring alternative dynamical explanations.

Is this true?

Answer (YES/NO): YES